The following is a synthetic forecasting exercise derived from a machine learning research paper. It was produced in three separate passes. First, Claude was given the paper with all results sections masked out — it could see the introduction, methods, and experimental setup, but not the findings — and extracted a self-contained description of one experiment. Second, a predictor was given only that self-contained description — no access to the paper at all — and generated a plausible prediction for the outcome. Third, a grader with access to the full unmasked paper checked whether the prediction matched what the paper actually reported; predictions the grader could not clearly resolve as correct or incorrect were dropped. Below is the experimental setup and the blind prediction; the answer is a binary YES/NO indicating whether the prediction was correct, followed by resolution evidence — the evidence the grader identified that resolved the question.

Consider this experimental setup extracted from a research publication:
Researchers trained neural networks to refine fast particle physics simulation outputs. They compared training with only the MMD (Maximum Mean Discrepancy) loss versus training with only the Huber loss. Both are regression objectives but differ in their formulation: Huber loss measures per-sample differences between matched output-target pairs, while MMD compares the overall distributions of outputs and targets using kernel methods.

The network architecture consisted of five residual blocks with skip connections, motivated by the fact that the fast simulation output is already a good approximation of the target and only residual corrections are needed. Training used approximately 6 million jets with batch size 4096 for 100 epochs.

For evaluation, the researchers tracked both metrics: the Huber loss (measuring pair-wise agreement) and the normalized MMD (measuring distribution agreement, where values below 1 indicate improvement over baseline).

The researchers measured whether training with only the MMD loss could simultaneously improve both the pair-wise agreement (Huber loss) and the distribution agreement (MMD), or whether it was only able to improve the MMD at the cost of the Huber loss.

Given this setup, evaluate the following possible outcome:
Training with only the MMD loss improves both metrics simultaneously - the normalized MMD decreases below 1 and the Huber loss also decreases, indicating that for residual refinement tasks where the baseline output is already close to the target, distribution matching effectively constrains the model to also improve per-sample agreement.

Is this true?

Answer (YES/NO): YES